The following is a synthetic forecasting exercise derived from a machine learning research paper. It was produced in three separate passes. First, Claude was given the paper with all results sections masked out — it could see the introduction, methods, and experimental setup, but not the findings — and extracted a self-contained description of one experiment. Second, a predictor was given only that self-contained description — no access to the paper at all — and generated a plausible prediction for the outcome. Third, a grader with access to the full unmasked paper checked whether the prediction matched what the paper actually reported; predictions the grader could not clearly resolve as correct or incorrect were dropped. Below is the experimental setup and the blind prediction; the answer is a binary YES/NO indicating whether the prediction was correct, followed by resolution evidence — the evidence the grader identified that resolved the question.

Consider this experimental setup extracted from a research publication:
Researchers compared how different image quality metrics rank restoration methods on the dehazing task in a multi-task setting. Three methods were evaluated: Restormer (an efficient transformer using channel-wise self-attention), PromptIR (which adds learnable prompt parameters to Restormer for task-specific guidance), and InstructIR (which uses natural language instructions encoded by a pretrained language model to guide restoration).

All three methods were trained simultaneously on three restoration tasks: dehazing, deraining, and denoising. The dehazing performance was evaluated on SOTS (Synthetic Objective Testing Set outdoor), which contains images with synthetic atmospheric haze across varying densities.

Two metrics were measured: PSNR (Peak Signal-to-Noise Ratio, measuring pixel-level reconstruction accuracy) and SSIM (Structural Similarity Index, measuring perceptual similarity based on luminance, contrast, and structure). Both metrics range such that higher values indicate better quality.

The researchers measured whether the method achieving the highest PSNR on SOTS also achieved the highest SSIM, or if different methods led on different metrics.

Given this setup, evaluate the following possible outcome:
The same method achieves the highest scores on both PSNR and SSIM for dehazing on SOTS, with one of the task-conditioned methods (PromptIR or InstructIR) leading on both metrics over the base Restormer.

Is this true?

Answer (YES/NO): NO